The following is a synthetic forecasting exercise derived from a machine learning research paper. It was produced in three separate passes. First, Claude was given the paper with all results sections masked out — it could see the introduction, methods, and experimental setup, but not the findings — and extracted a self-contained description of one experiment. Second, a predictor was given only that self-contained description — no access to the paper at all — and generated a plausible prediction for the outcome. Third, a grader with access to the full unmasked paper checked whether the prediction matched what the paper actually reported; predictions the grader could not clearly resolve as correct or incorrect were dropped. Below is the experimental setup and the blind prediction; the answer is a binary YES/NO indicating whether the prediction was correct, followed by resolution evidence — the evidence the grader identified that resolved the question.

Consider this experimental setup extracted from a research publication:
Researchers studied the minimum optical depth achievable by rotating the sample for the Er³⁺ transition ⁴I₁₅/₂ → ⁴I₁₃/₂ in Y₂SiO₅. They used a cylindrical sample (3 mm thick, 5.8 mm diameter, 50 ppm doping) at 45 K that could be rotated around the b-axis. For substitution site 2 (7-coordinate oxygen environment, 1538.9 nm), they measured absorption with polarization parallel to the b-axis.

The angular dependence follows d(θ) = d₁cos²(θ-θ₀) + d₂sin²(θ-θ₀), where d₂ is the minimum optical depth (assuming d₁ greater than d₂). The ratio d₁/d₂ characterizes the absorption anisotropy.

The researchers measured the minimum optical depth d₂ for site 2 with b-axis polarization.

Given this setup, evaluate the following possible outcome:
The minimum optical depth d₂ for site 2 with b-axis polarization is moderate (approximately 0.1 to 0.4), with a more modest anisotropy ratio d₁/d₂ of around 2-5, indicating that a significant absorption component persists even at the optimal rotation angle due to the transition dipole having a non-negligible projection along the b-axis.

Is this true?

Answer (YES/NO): NO